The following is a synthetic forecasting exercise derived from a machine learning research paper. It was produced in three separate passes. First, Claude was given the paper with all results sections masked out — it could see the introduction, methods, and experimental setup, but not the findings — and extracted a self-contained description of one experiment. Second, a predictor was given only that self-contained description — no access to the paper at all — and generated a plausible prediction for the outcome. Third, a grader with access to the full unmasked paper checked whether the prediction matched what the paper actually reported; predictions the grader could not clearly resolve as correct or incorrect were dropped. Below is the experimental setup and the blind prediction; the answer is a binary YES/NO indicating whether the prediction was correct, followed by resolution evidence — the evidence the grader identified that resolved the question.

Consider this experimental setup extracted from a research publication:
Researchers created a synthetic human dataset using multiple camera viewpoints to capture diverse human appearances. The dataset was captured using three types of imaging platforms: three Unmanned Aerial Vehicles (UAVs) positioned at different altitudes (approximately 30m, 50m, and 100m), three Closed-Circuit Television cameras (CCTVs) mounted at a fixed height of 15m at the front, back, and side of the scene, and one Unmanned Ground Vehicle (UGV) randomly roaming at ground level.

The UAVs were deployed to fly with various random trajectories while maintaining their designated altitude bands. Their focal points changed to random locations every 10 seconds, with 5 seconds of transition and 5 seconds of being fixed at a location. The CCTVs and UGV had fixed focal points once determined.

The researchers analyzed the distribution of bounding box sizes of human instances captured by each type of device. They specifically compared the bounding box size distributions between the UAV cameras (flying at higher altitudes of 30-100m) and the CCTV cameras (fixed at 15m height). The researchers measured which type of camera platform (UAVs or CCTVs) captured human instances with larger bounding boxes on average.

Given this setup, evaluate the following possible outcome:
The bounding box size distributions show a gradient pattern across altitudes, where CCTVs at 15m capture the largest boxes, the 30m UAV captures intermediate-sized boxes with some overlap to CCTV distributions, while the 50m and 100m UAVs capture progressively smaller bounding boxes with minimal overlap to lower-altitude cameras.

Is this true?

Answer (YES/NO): NO